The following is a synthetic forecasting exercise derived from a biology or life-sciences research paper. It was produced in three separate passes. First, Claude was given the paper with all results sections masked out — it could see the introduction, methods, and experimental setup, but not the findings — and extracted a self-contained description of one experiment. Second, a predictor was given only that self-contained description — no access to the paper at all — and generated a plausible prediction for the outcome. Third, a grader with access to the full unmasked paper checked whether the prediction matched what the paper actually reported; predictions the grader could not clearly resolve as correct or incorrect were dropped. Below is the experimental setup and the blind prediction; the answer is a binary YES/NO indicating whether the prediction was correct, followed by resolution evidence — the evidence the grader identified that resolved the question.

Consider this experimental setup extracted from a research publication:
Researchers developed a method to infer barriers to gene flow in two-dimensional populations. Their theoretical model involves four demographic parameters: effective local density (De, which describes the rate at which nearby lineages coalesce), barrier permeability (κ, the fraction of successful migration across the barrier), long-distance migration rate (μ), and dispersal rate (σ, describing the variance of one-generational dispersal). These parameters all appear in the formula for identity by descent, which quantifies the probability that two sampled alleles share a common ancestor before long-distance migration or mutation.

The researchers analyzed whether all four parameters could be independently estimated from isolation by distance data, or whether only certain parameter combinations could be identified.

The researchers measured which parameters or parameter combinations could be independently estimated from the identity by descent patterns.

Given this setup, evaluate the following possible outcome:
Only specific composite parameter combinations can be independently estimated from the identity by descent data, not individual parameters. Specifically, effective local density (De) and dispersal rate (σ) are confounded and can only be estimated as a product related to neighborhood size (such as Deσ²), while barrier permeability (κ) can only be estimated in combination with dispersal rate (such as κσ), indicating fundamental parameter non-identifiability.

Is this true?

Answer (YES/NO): YES